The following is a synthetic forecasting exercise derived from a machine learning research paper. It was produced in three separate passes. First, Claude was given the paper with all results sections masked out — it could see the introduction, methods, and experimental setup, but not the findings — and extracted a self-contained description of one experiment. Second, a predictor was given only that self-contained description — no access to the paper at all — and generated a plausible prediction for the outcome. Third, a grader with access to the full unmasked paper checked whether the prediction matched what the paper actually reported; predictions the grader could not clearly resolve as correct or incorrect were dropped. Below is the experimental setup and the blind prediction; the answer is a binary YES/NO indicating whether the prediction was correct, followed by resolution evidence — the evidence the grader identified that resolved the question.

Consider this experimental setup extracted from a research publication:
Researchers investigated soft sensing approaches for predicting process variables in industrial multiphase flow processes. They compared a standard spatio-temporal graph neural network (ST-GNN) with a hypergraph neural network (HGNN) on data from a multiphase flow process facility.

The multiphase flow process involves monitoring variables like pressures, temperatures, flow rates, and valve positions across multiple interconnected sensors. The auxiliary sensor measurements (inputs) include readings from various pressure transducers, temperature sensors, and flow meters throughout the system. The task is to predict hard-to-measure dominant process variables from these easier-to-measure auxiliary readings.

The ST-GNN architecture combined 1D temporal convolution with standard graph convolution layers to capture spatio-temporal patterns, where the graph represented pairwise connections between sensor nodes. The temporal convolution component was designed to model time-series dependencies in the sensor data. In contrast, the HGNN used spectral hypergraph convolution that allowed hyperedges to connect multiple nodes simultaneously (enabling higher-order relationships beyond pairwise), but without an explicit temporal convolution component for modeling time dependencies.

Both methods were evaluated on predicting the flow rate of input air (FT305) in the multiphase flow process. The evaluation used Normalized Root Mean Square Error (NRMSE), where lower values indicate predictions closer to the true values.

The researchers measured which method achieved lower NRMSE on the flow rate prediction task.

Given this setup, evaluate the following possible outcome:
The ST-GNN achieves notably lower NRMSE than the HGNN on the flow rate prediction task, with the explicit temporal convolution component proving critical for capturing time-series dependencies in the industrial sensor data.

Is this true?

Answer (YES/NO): NO